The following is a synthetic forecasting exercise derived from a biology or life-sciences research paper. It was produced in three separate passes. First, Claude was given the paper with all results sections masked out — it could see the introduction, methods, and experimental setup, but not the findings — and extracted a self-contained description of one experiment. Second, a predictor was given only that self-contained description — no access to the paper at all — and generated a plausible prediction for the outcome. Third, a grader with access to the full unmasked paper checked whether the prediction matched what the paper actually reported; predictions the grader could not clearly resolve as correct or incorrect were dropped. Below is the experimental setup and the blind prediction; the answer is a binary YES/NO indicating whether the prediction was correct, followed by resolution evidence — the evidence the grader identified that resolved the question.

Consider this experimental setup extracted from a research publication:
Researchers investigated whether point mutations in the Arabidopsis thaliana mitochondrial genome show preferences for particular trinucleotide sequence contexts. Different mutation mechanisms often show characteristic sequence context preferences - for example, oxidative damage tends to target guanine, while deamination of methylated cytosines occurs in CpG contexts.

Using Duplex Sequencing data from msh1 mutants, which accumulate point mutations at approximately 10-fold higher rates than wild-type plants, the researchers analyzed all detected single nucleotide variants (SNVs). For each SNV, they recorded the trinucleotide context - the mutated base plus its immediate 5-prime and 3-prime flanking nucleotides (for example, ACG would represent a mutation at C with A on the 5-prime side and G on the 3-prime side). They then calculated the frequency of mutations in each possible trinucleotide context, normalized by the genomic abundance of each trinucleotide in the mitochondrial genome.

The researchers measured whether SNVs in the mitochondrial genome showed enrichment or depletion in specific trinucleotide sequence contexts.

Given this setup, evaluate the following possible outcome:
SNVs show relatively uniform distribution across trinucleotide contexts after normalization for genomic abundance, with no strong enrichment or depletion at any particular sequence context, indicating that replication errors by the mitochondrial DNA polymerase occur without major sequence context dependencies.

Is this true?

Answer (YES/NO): NO